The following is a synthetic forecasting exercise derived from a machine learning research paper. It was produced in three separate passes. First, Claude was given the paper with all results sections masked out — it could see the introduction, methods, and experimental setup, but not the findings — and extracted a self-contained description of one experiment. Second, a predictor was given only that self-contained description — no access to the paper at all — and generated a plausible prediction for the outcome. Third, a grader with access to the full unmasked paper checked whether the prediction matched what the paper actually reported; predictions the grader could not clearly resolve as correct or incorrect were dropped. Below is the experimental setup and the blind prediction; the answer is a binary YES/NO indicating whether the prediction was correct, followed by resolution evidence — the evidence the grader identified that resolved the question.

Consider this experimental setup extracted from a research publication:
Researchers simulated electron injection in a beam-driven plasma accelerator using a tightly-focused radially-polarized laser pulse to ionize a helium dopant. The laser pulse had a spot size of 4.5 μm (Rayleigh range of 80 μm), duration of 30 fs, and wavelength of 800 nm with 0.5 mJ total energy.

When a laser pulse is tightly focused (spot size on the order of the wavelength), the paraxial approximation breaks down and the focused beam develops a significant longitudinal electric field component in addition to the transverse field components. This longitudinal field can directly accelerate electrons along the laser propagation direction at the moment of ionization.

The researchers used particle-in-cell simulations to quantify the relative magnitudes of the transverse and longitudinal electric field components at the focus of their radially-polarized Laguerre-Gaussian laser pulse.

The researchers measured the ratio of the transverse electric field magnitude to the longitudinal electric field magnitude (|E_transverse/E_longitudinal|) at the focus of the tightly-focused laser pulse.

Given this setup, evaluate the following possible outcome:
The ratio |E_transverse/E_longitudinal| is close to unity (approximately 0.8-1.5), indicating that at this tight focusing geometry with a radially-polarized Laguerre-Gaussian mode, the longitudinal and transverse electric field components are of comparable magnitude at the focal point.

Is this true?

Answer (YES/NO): NO